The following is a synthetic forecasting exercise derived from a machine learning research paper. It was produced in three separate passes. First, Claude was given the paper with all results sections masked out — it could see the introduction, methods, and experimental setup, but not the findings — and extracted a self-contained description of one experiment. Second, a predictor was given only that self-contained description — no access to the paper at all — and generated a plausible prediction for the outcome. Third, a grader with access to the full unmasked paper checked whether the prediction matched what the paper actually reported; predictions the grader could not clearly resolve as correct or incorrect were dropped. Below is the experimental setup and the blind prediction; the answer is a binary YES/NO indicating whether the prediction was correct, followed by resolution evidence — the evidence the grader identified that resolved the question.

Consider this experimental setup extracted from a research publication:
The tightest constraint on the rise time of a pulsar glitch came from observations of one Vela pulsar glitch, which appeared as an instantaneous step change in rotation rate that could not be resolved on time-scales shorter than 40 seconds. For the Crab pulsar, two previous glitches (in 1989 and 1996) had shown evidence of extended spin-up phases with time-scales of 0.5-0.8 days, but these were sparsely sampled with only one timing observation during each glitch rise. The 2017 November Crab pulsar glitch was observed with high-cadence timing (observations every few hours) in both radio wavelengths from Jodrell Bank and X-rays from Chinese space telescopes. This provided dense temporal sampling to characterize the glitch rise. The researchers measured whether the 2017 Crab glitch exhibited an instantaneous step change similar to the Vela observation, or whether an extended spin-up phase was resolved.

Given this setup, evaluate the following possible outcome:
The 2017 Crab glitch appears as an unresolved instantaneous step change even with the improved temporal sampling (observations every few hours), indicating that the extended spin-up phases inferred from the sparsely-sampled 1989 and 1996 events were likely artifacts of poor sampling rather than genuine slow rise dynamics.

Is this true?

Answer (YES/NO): NO